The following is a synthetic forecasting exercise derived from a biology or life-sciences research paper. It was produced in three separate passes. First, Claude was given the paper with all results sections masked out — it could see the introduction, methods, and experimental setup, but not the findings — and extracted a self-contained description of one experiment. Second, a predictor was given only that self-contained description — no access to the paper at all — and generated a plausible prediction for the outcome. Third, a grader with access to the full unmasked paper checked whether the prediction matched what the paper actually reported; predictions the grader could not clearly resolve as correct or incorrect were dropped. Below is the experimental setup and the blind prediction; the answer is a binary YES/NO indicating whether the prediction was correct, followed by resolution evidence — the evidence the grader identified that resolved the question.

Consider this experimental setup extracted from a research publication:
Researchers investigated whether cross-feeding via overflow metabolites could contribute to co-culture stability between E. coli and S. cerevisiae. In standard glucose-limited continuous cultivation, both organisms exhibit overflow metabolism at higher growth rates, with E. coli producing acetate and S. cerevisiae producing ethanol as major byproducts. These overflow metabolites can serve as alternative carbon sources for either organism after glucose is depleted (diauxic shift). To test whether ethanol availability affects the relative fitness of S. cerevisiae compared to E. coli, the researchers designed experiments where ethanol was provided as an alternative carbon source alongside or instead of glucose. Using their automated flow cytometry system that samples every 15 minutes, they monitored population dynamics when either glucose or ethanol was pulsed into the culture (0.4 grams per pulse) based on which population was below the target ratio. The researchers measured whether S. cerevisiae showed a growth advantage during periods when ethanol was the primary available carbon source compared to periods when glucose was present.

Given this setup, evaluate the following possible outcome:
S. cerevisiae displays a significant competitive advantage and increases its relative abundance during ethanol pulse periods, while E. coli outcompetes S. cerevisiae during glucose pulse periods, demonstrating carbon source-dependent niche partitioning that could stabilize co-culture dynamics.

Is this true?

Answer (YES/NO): YES